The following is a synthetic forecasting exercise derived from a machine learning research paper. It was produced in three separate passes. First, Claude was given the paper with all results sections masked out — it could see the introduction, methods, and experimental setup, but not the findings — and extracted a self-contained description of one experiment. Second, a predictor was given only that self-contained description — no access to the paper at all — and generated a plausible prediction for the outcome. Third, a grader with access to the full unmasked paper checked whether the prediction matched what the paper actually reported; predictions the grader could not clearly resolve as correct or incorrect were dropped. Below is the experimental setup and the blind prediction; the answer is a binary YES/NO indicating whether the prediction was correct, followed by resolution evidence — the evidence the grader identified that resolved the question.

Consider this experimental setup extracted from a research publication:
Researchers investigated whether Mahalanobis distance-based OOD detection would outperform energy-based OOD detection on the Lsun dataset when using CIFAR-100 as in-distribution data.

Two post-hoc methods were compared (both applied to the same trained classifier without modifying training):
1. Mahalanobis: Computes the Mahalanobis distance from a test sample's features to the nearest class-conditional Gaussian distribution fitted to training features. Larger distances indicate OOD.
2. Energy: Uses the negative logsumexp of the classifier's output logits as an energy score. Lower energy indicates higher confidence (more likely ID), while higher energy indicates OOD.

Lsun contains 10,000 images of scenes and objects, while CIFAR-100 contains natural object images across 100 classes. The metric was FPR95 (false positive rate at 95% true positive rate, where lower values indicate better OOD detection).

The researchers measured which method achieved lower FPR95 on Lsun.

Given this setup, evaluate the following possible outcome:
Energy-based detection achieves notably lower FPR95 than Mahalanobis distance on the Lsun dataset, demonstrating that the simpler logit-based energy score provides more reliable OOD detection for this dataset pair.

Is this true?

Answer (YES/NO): NO